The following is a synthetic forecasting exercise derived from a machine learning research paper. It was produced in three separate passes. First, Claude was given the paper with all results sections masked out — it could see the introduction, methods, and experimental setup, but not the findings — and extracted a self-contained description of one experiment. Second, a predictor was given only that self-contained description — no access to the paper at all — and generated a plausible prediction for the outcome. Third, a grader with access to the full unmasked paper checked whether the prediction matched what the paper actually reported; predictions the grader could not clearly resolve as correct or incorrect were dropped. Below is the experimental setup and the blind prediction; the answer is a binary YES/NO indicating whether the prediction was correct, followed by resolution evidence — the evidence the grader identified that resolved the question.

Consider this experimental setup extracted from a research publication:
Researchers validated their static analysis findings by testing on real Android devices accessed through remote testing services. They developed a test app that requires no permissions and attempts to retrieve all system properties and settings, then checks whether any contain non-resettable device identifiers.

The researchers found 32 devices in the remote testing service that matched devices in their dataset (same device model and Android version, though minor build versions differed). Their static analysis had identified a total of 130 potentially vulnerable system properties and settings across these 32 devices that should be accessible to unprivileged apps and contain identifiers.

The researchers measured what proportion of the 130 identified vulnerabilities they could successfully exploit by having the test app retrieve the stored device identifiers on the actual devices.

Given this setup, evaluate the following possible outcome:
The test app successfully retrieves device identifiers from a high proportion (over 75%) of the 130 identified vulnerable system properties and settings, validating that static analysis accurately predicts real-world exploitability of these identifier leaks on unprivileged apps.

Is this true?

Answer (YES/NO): YES